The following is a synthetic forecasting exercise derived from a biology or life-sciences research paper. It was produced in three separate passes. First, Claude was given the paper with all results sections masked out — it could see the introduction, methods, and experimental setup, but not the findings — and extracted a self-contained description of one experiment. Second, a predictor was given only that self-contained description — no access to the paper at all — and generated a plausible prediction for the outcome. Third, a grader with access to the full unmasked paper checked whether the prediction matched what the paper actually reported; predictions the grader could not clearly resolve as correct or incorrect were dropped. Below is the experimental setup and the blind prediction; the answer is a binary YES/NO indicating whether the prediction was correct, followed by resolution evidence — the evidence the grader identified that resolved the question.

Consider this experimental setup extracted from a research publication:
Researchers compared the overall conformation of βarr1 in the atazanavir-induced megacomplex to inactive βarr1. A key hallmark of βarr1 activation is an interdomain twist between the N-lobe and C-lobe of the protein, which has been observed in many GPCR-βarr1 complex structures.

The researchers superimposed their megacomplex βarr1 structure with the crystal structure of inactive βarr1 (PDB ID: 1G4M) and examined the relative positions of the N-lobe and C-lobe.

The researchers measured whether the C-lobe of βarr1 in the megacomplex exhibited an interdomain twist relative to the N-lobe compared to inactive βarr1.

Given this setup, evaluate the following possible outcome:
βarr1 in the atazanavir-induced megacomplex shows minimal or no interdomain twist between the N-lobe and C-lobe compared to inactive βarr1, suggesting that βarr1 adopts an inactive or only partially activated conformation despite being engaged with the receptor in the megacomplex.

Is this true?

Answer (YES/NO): NO